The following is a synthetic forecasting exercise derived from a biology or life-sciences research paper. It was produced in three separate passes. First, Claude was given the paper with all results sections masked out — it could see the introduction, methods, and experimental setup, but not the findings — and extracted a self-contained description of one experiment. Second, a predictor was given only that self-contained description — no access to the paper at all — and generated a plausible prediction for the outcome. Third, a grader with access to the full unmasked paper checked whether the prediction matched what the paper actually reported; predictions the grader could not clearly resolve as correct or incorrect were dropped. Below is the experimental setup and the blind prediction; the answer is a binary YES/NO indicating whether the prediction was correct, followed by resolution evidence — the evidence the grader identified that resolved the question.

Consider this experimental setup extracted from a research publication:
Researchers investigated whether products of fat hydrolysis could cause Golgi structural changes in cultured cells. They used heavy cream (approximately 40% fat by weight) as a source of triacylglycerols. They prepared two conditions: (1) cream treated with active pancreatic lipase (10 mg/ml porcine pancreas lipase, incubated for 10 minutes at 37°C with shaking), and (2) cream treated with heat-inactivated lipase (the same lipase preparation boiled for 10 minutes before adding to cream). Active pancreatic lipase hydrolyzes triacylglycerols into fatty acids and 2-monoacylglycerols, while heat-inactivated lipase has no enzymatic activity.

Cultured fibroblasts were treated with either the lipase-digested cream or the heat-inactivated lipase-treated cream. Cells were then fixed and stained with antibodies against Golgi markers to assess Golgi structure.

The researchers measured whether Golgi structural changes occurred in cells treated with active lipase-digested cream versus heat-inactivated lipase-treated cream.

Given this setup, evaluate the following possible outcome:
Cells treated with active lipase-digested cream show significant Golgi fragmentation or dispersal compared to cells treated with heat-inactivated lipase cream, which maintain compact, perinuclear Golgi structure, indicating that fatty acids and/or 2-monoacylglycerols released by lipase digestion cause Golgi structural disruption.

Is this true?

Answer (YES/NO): YES